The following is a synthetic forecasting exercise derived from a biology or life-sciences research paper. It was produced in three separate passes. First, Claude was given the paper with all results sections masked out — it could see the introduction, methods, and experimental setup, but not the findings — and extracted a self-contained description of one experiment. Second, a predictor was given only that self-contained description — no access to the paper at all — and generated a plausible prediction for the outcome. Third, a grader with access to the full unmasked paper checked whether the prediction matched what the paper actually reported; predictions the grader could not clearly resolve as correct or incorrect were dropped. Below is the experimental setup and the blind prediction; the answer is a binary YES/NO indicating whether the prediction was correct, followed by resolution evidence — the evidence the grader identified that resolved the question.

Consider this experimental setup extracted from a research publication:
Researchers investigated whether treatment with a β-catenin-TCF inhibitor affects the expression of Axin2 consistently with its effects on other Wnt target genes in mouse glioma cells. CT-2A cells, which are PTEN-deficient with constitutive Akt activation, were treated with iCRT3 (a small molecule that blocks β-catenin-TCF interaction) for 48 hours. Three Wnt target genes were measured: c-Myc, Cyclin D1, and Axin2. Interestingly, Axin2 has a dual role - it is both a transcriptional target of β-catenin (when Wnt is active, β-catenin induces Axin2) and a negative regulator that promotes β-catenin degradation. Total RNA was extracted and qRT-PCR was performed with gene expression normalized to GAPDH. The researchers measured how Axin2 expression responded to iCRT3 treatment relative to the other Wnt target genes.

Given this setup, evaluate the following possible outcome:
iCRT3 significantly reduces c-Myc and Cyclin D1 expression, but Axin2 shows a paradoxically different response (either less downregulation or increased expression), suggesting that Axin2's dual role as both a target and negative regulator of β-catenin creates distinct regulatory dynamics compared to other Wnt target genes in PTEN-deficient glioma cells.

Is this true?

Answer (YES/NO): NO